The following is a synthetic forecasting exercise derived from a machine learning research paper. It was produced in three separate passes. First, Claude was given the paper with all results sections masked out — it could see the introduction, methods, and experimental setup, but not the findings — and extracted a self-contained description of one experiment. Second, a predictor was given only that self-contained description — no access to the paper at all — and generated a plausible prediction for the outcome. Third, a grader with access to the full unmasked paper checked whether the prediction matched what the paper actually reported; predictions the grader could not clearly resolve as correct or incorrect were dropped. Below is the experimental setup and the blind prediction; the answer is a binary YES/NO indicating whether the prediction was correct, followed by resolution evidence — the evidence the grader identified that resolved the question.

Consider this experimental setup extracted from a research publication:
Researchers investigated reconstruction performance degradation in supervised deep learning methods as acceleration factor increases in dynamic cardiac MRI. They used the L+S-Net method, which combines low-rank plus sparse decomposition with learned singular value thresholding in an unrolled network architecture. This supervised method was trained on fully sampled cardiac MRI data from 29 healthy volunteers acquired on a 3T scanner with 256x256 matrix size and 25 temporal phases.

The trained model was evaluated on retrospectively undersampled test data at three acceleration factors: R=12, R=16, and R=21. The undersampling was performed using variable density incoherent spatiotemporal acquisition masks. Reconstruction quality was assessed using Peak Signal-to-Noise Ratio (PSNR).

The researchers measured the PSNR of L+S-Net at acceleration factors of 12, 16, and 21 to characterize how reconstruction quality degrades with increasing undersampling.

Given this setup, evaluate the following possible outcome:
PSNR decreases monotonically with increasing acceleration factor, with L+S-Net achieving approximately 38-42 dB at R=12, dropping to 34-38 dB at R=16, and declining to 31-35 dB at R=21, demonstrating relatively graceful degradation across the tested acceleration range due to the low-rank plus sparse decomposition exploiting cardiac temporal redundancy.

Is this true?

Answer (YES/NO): NO